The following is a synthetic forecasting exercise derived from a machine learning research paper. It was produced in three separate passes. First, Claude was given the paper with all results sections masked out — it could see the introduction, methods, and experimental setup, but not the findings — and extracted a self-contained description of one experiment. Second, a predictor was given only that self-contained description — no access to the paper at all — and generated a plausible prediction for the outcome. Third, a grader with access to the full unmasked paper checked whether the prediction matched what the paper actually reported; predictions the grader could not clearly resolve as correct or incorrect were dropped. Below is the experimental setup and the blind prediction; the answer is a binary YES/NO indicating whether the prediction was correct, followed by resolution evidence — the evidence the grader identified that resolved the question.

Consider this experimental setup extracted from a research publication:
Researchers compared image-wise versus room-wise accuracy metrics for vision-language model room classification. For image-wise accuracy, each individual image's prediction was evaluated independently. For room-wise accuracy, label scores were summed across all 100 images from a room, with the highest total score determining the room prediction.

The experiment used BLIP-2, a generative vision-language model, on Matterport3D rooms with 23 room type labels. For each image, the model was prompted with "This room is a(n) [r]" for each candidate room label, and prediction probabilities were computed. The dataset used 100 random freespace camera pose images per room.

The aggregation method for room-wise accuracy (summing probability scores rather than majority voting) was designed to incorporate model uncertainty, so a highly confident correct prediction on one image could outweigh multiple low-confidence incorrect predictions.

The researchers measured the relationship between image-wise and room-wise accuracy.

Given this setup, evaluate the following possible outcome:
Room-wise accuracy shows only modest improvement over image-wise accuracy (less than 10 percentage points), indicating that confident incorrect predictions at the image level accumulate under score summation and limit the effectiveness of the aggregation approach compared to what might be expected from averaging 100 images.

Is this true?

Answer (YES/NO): YES